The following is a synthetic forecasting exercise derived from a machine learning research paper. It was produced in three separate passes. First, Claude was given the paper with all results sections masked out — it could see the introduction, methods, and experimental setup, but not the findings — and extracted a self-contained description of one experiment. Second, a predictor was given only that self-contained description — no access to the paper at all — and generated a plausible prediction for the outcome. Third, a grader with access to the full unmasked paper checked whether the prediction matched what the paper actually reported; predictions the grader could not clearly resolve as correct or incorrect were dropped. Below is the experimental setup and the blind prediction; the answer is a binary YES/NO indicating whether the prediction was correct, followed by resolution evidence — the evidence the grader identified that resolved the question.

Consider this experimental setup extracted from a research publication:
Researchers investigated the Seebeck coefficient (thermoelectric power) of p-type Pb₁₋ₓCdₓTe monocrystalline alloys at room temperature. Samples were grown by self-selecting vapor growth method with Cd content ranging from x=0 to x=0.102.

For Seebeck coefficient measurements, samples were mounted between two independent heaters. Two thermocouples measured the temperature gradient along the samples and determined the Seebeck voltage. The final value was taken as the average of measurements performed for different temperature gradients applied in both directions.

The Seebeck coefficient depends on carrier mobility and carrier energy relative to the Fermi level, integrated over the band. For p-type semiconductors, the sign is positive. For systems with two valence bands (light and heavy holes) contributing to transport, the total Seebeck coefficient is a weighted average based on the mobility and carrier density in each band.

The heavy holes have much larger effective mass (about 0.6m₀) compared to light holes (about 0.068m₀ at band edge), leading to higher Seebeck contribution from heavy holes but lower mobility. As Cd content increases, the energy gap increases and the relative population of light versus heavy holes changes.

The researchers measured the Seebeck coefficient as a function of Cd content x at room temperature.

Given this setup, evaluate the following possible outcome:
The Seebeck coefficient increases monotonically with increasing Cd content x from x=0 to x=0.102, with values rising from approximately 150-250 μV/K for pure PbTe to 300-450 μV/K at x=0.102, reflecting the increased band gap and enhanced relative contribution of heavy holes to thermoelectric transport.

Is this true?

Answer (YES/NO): NO